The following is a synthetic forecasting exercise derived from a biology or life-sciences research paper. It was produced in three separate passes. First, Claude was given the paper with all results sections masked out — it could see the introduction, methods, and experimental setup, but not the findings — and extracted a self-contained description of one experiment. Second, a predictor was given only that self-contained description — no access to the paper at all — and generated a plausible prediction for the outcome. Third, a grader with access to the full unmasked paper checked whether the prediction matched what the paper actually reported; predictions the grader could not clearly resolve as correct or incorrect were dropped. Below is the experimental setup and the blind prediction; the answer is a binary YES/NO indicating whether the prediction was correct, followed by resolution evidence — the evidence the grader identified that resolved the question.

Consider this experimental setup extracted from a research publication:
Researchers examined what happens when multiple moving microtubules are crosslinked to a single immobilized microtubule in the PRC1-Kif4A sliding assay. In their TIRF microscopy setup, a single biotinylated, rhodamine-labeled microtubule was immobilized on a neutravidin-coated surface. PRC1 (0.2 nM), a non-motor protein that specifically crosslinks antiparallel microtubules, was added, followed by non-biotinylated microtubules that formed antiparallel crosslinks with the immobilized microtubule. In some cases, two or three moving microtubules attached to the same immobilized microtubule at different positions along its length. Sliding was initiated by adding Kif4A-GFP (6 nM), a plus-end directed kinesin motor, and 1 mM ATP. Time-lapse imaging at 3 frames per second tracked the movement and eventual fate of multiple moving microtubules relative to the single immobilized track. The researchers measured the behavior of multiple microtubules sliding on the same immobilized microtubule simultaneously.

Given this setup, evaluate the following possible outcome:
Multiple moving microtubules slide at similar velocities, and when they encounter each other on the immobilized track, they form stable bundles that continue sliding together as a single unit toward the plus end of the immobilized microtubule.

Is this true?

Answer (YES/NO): NO